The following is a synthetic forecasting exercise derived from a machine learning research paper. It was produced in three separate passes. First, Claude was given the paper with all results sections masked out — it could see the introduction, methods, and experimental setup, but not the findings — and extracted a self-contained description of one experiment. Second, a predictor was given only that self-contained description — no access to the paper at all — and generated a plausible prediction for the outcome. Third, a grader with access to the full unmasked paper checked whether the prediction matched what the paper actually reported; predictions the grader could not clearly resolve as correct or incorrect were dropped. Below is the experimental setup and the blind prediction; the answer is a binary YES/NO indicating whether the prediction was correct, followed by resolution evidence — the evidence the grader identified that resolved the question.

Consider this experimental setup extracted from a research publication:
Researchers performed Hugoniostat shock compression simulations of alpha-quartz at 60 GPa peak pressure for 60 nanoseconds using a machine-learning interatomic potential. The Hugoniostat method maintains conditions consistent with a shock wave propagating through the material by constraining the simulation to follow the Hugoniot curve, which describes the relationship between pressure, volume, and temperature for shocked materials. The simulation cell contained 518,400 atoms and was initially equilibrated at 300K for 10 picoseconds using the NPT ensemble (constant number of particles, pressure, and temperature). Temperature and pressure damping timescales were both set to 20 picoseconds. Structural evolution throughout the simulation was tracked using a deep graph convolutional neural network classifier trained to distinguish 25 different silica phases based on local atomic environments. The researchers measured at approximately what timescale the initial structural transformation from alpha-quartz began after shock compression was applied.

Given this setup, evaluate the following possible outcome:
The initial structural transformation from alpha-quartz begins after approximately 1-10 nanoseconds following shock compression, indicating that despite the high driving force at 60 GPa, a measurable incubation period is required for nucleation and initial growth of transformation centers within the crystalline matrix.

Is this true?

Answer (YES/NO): NO